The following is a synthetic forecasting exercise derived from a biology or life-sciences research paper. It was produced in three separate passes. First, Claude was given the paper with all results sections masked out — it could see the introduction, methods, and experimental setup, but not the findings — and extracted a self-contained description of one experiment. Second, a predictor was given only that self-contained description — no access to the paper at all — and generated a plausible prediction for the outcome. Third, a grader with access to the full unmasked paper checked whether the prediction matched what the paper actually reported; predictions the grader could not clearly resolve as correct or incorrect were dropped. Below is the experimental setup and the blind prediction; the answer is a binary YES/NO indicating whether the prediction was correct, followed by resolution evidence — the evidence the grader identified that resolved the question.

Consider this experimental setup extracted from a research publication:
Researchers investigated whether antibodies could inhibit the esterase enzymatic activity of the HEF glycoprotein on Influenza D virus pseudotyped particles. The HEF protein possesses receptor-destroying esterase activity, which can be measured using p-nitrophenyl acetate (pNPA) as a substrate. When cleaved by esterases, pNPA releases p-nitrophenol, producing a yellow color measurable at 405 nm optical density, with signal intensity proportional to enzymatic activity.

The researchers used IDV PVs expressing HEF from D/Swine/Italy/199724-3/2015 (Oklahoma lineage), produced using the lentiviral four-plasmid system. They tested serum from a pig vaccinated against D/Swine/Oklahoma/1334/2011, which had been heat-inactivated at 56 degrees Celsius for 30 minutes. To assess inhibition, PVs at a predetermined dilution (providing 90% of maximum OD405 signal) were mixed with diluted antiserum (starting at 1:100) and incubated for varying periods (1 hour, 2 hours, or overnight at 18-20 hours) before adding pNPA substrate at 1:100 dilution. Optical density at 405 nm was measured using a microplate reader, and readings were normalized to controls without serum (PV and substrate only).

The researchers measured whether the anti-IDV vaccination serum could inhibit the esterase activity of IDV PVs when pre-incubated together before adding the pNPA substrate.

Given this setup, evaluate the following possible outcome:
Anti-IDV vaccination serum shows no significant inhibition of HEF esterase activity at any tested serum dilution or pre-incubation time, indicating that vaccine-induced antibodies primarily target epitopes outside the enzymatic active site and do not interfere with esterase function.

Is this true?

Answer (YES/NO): YES